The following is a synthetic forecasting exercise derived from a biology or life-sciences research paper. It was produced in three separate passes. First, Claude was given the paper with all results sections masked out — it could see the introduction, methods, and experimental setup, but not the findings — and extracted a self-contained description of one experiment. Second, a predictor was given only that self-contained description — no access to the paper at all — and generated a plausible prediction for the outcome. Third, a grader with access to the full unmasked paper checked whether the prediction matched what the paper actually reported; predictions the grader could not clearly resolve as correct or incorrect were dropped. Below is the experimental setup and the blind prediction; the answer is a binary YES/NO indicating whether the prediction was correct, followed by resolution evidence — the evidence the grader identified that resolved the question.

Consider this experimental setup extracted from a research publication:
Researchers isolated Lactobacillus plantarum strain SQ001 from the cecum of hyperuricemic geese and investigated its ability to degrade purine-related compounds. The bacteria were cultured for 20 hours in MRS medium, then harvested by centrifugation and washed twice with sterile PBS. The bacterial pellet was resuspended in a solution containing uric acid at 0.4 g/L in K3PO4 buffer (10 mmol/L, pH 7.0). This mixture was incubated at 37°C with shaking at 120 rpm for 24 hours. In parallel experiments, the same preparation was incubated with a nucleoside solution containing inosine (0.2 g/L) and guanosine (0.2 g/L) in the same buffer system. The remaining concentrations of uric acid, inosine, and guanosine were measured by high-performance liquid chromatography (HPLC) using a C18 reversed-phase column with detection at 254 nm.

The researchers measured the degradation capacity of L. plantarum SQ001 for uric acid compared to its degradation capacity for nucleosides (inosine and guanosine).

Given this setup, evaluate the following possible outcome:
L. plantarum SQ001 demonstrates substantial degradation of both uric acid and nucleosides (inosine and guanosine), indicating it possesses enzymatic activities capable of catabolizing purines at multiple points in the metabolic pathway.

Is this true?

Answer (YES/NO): NO